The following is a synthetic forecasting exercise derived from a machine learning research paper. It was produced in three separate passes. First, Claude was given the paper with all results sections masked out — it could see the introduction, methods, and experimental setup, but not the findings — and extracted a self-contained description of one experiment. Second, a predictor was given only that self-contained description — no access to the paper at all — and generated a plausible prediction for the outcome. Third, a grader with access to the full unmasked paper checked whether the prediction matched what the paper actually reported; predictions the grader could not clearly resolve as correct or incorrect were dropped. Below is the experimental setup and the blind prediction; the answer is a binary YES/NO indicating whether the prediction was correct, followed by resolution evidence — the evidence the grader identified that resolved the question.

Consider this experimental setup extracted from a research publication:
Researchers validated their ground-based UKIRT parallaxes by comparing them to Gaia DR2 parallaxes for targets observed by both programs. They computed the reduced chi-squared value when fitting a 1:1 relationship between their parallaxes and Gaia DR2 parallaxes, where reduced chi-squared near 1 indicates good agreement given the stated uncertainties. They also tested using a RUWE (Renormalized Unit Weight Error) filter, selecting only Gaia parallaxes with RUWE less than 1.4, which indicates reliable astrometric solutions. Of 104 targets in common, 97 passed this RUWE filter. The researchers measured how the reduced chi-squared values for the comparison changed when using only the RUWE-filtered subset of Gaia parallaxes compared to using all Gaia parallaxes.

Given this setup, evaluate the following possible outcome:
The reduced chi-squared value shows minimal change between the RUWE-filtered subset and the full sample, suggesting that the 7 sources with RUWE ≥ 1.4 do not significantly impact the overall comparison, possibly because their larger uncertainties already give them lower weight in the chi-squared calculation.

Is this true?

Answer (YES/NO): NO